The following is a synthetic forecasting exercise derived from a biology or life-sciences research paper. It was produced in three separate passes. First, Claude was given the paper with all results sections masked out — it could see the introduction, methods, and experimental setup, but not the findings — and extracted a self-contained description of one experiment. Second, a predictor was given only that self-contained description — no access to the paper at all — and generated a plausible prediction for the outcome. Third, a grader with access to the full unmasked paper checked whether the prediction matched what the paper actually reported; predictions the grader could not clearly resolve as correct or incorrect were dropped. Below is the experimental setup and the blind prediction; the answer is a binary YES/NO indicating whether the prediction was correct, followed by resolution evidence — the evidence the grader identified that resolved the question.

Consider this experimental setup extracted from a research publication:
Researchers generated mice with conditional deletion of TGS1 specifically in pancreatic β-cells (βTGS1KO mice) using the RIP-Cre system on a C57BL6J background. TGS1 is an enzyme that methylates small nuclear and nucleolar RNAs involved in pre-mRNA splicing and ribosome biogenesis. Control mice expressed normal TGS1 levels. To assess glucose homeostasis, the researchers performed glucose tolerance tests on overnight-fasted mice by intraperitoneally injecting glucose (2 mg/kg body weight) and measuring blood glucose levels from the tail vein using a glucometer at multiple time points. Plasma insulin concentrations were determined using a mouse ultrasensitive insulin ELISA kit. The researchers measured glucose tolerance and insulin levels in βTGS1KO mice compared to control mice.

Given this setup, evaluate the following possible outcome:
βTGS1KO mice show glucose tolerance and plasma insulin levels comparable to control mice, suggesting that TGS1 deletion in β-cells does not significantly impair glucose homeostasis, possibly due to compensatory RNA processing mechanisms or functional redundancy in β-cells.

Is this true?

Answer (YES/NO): NO